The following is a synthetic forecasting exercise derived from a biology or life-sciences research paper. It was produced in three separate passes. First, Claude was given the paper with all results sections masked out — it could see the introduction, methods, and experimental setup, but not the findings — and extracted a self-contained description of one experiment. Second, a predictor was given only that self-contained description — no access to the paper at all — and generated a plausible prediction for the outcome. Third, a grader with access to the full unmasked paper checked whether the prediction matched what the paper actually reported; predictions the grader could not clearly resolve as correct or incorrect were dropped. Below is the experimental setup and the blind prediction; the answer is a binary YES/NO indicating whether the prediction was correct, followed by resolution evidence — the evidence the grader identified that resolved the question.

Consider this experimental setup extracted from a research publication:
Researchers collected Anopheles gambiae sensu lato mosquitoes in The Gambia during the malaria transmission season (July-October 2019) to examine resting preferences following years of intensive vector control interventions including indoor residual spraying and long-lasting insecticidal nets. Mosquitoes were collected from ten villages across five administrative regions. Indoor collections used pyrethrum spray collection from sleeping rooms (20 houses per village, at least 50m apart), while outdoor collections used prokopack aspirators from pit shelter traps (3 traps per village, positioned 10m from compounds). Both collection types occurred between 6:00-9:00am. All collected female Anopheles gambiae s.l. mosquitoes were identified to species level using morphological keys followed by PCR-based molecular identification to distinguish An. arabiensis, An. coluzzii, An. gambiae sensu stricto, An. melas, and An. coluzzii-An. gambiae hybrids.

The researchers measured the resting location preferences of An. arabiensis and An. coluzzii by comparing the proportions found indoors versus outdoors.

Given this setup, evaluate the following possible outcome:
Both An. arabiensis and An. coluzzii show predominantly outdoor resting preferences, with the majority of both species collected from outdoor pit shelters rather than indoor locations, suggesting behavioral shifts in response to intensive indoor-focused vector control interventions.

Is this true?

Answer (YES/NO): NO